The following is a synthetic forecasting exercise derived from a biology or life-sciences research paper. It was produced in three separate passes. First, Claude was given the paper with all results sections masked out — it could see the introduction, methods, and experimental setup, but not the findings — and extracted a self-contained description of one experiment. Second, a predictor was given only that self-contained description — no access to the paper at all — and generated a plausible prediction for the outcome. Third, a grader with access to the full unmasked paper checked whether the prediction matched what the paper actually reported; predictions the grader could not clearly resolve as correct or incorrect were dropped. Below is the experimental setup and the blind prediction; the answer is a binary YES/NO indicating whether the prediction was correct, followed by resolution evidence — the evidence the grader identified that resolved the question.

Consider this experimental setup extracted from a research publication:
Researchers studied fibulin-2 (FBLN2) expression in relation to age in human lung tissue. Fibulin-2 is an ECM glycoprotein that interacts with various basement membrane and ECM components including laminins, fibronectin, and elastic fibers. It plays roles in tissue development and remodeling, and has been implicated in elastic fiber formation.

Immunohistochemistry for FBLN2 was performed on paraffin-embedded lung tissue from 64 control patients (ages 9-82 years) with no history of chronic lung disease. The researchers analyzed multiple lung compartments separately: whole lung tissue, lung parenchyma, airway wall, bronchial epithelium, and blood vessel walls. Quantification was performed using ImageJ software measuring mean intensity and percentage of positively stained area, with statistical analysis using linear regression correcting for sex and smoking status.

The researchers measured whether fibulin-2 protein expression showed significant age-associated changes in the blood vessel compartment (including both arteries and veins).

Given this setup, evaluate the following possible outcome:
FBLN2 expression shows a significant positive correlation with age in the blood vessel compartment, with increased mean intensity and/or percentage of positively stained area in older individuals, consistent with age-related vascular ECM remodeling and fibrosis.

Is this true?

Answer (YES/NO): YES